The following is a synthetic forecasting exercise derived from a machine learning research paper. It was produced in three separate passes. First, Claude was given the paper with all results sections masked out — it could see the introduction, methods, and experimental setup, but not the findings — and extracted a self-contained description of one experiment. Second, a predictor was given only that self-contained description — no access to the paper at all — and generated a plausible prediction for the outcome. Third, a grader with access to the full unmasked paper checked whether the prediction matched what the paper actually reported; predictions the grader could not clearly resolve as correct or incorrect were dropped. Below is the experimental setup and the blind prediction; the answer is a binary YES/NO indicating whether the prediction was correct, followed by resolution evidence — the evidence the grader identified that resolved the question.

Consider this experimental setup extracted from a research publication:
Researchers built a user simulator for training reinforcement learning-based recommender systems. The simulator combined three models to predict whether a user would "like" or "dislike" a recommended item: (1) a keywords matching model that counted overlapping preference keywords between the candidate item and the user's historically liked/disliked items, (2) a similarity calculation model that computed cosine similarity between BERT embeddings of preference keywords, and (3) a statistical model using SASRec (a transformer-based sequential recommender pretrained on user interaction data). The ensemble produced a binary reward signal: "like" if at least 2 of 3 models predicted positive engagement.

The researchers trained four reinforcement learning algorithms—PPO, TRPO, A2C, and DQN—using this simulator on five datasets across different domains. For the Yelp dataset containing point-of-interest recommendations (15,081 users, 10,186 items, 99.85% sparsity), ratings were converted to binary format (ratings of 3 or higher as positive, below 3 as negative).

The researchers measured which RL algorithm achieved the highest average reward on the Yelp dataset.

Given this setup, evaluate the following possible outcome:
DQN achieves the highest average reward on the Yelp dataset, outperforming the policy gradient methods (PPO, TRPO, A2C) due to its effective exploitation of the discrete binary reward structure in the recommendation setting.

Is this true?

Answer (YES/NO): YES